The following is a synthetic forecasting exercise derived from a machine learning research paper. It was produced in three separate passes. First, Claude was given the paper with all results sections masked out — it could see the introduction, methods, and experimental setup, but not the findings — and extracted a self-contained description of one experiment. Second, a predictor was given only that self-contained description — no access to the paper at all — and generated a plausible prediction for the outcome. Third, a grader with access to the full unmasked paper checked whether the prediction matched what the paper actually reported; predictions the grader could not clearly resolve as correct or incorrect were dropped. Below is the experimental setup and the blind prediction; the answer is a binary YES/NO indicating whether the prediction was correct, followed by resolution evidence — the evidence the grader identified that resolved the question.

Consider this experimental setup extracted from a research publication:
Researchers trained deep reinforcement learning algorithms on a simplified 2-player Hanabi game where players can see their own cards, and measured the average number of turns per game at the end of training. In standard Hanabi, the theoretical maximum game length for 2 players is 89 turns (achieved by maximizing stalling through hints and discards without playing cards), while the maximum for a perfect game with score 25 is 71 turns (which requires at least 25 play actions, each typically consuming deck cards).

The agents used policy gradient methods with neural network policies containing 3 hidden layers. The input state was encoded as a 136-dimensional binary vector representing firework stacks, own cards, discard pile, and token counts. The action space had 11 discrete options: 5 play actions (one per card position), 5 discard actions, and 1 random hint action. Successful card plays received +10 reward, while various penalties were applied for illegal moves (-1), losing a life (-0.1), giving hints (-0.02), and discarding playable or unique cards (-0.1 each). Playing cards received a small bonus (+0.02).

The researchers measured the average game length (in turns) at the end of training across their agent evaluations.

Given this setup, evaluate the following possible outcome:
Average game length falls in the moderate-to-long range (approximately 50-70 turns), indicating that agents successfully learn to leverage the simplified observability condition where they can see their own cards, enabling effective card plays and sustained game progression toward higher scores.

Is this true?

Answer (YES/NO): YES